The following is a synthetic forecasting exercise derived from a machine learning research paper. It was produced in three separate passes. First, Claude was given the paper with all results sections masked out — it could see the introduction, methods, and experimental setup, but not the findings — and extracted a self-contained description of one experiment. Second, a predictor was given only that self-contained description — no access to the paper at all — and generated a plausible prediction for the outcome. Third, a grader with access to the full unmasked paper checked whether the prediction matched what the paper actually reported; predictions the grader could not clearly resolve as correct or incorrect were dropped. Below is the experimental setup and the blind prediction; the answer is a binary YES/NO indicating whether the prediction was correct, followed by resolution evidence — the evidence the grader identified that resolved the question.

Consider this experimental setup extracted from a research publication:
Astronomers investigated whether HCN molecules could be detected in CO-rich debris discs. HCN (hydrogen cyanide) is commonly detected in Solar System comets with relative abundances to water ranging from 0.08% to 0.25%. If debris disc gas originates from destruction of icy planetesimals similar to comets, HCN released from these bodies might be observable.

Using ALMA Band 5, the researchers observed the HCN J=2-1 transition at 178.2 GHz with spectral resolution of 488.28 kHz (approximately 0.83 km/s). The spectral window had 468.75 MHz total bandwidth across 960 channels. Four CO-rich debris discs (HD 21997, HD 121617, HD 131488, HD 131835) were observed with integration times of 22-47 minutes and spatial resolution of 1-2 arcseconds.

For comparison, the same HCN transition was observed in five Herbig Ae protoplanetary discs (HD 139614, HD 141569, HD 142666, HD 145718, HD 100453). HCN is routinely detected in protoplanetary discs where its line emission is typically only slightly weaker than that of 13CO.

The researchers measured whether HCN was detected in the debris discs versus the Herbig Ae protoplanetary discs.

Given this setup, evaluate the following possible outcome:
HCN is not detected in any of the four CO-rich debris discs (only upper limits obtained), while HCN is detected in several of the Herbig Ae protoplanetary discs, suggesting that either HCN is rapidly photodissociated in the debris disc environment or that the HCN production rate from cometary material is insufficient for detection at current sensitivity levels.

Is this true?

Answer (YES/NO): YES